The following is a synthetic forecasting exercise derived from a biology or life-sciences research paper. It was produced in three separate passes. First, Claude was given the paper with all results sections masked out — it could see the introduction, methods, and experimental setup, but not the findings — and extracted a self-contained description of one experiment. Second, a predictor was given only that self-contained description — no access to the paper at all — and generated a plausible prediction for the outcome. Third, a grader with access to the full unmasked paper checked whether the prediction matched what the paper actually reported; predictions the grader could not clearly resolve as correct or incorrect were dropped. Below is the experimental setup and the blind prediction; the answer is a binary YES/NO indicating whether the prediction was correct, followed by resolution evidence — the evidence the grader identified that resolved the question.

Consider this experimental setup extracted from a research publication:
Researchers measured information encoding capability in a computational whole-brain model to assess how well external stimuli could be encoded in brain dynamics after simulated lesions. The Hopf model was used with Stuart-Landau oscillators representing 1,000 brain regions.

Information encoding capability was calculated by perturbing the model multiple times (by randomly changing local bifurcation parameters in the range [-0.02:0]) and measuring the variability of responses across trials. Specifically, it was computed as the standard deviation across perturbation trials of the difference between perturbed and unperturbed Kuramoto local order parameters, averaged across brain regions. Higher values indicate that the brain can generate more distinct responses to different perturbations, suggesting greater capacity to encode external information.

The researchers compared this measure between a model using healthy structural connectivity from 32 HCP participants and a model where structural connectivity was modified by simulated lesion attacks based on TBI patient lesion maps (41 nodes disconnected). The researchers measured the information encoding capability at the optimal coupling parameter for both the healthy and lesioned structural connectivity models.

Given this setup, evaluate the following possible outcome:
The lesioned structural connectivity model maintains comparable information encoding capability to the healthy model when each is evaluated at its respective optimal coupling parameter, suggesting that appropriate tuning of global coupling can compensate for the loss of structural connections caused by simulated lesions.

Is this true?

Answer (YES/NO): NO